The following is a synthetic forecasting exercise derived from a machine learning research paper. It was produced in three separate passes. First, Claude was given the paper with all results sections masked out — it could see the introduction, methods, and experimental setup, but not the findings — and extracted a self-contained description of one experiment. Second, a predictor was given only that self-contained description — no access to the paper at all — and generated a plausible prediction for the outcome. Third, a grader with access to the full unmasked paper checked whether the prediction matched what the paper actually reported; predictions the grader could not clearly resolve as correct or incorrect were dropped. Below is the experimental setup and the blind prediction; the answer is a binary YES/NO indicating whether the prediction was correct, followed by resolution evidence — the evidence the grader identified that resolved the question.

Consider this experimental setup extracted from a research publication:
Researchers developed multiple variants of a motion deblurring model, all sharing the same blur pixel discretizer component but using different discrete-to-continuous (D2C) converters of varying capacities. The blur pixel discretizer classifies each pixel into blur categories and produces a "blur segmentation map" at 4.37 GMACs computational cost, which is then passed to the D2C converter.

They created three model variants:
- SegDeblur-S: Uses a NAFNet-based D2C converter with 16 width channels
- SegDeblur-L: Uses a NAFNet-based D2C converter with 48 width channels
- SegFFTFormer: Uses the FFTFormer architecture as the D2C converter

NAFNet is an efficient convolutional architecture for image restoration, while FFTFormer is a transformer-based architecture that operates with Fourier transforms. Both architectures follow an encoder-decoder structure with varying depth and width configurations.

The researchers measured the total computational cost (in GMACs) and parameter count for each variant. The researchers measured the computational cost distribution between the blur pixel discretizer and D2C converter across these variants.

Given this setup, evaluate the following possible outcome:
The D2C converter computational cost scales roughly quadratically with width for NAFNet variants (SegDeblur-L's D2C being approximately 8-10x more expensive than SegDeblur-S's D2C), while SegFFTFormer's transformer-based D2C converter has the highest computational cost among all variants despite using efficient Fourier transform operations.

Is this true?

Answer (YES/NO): NO